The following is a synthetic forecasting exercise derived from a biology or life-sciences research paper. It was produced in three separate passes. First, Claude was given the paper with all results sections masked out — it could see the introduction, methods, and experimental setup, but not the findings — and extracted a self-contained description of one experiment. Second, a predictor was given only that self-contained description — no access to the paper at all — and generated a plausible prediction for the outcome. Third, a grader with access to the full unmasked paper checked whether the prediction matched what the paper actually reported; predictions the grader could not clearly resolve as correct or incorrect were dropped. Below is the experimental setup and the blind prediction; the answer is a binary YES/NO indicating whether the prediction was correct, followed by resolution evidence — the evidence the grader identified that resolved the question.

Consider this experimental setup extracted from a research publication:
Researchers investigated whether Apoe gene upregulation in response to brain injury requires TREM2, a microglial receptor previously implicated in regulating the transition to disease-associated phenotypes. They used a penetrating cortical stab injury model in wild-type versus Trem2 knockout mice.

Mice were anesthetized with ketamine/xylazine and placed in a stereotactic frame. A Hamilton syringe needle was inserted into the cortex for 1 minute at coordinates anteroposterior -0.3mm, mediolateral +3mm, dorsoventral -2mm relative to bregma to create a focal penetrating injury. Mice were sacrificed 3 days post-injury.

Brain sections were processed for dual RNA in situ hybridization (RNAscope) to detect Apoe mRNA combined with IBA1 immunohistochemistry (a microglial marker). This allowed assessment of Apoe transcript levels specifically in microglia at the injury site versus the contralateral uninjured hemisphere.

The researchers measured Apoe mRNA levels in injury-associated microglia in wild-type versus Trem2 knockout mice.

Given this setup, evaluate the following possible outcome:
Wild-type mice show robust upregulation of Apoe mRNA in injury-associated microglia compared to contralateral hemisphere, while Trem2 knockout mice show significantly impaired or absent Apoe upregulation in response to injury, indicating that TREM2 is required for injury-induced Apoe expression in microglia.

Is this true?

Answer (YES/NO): NO